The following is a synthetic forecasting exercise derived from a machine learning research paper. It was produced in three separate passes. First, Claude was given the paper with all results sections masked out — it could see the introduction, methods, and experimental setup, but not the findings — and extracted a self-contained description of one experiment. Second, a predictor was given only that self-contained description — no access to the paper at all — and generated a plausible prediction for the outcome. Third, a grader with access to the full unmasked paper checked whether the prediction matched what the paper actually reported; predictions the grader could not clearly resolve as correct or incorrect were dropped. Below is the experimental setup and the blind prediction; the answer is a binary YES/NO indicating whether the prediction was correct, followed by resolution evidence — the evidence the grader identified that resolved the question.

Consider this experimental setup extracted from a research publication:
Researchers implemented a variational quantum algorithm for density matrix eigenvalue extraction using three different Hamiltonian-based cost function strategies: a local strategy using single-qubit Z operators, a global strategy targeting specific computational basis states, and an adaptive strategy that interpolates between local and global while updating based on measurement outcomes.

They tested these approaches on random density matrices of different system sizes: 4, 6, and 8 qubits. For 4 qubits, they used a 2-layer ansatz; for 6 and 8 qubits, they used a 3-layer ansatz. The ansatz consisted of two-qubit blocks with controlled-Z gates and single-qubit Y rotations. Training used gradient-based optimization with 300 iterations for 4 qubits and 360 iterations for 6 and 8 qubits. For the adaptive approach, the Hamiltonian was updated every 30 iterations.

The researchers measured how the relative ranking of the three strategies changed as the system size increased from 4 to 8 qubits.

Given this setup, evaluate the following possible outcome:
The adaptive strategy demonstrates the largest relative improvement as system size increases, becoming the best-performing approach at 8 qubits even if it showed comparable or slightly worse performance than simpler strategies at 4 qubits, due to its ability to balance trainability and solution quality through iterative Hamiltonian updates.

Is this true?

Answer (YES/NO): YES